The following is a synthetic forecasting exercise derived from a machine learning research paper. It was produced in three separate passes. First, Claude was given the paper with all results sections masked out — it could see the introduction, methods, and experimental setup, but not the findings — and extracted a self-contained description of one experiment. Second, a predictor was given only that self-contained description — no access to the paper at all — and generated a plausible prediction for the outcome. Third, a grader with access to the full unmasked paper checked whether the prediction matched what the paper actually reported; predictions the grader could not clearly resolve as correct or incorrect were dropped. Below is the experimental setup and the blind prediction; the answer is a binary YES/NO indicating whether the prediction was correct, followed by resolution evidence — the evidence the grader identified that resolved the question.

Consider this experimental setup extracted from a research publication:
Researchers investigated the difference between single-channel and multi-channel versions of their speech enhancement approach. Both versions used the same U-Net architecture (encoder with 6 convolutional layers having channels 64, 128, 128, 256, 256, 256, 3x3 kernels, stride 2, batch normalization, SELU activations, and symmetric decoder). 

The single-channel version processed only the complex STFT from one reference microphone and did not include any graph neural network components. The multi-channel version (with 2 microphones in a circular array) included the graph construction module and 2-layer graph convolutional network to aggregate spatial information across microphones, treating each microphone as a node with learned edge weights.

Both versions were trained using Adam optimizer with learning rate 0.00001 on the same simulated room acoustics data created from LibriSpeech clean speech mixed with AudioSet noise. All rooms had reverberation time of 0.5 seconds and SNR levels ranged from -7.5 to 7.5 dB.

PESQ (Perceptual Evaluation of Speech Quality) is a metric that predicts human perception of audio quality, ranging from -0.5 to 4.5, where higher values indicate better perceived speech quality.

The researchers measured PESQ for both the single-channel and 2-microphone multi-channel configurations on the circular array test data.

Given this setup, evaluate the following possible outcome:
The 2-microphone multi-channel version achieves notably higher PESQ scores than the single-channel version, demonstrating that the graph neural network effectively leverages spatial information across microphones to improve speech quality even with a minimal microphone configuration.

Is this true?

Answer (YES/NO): YES